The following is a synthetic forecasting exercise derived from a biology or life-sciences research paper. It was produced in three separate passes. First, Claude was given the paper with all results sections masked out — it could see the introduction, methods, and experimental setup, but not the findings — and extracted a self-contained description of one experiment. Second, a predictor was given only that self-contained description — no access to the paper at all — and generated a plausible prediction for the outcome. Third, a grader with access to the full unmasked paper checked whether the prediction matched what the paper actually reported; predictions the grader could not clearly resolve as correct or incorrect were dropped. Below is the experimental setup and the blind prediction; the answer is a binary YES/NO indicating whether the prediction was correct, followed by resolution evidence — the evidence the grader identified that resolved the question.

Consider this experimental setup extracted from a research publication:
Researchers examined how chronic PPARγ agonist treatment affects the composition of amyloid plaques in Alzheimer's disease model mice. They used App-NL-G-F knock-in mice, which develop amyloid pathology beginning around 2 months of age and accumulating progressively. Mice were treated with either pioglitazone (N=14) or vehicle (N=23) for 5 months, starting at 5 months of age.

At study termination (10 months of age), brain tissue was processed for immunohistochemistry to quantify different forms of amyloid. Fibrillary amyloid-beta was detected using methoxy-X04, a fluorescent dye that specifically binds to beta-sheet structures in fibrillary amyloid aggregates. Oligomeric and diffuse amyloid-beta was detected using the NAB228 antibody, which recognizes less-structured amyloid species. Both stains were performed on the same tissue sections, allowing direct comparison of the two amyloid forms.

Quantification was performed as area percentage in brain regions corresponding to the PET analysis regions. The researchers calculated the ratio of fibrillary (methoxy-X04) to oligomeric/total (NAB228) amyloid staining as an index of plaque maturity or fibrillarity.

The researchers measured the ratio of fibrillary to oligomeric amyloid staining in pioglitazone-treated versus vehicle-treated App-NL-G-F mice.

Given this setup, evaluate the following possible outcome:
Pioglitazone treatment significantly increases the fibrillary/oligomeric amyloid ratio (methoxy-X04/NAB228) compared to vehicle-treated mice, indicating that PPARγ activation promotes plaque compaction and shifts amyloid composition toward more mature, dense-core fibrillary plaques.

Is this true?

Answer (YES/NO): YES